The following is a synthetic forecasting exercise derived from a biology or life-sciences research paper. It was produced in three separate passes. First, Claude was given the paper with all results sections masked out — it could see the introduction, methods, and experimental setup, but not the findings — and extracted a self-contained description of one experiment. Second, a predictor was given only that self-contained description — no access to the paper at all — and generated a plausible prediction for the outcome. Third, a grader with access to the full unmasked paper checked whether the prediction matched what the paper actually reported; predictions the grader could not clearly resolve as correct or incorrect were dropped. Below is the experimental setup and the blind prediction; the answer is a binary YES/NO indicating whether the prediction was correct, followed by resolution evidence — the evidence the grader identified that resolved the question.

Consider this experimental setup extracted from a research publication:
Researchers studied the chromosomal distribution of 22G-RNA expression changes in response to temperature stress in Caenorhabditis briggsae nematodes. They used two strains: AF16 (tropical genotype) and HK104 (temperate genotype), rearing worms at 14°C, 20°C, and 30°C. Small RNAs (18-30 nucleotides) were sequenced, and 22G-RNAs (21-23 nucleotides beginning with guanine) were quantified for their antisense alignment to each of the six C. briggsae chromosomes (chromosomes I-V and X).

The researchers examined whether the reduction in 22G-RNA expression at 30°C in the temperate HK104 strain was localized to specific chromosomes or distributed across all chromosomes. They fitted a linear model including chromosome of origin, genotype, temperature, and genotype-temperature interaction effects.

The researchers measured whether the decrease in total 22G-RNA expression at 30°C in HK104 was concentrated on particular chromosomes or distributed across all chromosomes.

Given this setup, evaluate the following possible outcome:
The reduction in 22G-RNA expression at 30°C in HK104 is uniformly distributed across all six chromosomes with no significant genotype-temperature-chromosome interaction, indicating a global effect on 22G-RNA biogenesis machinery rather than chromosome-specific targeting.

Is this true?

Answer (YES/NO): NO